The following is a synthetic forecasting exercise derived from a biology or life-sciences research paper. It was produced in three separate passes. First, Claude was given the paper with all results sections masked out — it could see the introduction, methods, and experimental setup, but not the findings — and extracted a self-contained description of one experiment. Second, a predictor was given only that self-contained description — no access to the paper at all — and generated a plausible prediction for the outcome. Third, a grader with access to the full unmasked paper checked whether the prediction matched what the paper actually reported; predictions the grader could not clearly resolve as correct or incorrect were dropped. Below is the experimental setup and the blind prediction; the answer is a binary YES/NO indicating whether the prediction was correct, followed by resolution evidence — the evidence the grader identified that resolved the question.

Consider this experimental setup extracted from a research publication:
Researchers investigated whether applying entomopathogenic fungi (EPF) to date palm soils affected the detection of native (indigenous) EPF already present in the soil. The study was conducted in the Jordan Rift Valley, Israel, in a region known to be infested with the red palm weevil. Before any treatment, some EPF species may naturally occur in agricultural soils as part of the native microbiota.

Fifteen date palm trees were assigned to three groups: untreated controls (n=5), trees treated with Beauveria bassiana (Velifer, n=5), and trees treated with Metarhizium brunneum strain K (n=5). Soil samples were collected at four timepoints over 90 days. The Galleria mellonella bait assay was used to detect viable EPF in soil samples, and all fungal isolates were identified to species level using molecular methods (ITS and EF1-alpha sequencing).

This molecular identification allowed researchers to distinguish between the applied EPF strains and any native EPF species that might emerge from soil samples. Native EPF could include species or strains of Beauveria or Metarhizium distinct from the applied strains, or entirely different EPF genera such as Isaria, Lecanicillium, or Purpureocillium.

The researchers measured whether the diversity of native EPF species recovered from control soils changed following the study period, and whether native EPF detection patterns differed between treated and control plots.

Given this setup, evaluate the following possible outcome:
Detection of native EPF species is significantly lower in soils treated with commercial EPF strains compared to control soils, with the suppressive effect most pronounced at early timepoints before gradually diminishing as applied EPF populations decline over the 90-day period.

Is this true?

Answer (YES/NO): NO